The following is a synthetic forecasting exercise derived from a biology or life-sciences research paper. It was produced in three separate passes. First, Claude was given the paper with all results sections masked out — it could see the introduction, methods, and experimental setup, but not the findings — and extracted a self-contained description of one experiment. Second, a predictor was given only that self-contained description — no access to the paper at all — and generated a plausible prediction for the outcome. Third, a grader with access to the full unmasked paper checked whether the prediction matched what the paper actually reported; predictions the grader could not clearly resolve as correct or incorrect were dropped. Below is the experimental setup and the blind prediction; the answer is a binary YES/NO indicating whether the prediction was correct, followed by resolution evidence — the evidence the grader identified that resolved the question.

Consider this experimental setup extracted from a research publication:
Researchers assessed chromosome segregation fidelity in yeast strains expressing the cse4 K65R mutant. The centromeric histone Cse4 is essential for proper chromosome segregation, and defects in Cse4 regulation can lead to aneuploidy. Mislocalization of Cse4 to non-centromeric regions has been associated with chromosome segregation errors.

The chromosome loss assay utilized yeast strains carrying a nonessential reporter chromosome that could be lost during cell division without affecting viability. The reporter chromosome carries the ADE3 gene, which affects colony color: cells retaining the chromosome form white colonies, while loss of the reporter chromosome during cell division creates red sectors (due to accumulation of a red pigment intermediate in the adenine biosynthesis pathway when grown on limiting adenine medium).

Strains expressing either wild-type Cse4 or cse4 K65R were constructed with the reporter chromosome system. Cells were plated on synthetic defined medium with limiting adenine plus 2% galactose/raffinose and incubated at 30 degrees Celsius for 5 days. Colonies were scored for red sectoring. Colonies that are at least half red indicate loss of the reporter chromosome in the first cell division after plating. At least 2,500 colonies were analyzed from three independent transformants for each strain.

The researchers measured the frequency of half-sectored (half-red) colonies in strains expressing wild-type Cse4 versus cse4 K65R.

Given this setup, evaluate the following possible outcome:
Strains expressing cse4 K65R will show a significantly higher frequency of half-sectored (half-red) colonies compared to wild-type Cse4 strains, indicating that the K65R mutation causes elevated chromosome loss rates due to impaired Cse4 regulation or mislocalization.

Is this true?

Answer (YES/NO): YES